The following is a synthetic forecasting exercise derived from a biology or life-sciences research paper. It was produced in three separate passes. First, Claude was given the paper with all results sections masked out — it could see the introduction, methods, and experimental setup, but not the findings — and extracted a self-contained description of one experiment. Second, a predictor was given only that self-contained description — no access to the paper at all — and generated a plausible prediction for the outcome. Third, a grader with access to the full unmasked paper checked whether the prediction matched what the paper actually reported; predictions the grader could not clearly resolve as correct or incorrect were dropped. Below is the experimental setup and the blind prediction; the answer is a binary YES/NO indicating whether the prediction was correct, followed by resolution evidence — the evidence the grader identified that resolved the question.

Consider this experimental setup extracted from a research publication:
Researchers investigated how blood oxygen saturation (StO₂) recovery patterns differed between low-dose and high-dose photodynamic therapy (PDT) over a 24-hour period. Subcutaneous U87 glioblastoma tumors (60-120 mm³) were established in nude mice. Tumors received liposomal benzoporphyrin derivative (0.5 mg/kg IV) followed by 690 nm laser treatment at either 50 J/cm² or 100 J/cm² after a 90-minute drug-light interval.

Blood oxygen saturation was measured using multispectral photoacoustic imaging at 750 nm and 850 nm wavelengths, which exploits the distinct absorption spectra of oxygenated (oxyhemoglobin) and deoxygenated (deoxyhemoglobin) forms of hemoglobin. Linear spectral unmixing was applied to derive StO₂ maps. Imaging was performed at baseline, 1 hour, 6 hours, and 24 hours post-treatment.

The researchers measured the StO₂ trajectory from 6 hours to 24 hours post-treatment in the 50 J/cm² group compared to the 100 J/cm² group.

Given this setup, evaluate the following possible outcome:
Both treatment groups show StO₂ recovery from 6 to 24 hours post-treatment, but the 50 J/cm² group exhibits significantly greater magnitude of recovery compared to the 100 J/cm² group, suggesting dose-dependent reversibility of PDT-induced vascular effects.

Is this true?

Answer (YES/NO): NO